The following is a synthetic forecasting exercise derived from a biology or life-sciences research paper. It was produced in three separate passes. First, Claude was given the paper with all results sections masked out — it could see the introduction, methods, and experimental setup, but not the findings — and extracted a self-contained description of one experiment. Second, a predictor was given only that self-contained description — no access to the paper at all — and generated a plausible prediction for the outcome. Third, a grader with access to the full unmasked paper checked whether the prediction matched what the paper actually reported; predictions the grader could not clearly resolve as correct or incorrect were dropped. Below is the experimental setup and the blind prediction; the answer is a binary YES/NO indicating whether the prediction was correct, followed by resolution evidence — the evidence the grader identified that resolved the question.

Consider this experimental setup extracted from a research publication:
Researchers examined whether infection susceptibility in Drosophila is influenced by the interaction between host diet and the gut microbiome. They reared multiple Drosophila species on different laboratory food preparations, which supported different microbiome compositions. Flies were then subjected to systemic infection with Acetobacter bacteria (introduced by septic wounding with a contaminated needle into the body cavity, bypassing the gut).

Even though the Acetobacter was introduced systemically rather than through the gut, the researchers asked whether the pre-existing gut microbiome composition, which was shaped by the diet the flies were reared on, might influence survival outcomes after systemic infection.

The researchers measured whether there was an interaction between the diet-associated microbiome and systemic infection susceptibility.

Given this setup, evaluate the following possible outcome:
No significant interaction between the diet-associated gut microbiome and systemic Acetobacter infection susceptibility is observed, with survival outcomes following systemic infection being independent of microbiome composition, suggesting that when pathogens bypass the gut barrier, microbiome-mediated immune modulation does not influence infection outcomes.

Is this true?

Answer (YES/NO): NO